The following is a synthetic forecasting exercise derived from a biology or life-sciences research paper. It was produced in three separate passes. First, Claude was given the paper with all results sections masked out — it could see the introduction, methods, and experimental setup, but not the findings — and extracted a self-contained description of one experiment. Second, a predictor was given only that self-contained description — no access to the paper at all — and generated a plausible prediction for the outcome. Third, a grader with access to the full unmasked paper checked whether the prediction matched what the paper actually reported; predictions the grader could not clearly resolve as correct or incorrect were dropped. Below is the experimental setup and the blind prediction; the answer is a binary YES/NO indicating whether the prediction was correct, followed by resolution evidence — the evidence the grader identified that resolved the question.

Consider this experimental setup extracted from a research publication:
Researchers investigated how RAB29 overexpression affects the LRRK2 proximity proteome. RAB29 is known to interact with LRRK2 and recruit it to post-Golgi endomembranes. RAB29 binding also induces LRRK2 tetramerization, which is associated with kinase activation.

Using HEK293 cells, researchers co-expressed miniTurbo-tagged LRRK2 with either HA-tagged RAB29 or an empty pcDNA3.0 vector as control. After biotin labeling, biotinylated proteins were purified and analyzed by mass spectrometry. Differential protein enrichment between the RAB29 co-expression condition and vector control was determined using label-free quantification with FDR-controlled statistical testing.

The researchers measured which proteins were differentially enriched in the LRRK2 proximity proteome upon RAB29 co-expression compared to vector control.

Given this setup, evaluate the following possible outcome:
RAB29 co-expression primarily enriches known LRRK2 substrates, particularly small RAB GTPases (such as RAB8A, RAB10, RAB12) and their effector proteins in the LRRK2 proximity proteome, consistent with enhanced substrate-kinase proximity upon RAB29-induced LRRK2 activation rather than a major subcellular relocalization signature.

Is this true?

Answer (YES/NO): NO